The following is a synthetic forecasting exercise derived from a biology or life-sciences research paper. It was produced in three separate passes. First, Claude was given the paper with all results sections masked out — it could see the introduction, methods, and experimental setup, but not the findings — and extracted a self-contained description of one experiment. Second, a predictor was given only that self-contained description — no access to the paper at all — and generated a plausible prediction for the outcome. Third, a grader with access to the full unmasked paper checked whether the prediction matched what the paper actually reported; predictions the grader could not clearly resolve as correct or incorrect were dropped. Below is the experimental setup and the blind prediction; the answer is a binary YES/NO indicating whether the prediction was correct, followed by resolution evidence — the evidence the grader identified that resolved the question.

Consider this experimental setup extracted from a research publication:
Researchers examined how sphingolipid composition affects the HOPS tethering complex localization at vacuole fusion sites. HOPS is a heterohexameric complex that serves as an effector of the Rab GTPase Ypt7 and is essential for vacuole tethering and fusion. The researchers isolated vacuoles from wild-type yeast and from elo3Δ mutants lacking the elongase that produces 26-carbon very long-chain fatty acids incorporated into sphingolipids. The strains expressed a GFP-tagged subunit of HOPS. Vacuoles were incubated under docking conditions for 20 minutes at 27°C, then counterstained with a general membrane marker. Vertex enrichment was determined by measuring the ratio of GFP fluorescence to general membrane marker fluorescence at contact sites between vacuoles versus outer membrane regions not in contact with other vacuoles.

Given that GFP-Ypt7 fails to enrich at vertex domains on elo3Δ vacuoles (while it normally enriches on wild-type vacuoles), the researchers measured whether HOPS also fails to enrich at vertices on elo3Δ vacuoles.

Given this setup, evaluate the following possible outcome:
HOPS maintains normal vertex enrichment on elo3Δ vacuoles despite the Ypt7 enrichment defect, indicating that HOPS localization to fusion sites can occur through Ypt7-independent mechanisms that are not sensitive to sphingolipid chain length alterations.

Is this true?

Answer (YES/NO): YES